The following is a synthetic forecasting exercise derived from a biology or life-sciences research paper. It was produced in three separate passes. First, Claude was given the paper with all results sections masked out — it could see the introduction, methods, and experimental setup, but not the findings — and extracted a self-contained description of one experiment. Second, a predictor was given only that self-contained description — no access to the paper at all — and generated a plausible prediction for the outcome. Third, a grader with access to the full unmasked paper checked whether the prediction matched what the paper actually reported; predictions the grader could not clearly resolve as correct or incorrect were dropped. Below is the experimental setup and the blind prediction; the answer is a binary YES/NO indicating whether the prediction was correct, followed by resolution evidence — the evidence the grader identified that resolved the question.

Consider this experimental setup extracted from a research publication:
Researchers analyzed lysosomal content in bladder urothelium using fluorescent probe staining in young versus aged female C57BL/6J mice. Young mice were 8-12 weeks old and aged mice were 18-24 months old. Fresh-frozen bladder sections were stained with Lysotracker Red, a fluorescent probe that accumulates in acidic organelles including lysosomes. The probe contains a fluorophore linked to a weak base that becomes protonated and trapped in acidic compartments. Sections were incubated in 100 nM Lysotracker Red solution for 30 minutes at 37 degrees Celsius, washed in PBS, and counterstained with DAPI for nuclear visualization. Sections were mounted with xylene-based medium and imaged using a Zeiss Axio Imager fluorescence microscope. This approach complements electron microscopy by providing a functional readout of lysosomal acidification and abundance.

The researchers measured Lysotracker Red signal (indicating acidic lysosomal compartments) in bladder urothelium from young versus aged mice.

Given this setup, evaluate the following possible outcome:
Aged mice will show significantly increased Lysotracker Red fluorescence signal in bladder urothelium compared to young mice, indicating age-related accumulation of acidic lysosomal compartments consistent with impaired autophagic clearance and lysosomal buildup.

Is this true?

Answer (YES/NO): YES